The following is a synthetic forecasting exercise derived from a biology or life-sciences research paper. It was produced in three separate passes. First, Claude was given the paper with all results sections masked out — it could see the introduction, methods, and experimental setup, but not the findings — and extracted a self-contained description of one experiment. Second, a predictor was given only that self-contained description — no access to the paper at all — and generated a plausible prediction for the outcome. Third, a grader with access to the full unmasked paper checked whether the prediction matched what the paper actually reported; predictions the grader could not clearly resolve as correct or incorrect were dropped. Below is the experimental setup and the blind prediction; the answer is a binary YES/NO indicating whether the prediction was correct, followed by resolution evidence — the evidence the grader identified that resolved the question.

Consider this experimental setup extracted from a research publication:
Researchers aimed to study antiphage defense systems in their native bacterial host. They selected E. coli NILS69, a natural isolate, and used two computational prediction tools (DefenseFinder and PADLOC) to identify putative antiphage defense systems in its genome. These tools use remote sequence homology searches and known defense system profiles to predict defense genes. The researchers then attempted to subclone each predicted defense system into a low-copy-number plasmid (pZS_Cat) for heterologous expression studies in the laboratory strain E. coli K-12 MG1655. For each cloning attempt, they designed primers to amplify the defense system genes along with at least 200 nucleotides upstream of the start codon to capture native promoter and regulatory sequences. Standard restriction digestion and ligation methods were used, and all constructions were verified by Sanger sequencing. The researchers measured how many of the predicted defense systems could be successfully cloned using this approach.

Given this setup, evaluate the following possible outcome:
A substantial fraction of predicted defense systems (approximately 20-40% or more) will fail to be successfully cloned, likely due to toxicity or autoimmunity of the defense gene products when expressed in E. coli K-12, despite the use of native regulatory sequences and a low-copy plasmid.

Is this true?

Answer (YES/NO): YES